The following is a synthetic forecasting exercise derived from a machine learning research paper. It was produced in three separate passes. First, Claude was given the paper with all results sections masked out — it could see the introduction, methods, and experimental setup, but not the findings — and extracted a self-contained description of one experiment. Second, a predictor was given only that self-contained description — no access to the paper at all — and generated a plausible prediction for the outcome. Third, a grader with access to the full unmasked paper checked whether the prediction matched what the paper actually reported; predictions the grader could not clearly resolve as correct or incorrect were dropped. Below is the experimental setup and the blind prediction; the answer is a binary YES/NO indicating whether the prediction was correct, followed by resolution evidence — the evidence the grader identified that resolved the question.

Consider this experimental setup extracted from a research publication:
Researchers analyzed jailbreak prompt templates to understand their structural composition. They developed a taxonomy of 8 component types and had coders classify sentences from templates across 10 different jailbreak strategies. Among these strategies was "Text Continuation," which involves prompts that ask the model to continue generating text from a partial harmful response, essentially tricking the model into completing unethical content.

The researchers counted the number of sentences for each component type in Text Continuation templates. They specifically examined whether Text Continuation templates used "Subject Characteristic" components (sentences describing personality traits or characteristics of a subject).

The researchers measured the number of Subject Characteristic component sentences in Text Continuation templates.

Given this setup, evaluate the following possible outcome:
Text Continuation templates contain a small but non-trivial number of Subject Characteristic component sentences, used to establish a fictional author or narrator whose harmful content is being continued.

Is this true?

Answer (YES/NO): NO